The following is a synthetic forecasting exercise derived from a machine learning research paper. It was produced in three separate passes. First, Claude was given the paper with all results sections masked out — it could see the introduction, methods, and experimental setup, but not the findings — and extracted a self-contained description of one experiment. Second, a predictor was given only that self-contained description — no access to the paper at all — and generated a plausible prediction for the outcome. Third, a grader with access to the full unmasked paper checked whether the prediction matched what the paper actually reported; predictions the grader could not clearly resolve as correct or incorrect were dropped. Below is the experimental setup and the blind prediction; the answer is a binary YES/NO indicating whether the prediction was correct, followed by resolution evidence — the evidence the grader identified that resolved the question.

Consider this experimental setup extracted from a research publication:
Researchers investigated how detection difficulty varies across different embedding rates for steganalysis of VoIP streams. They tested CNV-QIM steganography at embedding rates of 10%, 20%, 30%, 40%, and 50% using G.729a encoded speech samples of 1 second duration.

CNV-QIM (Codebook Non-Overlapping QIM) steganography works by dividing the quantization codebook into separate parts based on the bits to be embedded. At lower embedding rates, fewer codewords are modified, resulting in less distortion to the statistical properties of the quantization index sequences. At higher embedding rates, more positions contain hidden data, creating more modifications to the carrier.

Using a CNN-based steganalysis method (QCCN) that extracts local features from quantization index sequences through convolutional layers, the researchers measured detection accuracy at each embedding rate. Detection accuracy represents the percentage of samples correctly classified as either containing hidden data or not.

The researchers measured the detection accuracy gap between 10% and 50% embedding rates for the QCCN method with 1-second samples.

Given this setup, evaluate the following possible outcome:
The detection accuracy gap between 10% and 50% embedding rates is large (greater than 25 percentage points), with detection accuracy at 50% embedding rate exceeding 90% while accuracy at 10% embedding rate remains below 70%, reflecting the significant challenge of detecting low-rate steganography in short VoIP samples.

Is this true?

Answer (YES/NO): NO